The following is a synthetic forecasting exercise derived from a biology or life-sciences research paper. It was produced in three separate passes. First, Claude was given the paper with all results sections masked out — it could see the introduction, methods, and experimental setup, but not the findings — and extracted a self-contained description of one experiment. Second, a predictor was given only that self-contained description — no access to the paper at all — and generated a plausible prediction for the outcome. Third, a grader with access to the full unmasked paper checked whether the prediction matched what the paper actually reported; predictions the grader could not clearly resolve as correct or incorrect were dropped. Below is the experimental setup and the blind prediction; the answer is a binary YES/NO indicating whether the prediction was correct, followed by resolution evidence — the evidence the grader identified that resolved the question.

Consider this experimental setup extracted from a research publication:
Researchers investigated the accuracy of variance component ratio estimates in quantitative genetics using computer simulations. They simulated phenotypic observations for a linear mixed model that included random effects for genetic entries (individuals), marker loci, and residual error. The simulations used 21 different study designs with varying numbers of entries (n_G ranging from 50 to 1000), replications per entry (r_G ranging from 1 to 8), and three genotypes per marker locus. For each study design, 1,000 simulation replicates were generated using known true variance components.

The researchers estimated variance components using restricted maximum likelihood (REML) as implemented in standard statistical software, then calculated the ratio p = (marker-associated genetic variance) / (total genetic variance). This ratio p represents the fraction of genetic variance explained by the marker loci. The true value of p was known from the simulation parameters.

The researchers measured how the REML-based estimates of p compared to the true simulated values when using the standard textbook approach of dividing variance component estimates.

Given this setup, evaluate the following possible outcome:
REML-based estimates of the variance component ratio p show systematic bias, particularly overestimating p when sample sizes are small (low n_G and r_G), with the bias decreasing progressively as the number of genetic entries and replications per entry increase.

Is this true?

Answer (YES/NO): NO